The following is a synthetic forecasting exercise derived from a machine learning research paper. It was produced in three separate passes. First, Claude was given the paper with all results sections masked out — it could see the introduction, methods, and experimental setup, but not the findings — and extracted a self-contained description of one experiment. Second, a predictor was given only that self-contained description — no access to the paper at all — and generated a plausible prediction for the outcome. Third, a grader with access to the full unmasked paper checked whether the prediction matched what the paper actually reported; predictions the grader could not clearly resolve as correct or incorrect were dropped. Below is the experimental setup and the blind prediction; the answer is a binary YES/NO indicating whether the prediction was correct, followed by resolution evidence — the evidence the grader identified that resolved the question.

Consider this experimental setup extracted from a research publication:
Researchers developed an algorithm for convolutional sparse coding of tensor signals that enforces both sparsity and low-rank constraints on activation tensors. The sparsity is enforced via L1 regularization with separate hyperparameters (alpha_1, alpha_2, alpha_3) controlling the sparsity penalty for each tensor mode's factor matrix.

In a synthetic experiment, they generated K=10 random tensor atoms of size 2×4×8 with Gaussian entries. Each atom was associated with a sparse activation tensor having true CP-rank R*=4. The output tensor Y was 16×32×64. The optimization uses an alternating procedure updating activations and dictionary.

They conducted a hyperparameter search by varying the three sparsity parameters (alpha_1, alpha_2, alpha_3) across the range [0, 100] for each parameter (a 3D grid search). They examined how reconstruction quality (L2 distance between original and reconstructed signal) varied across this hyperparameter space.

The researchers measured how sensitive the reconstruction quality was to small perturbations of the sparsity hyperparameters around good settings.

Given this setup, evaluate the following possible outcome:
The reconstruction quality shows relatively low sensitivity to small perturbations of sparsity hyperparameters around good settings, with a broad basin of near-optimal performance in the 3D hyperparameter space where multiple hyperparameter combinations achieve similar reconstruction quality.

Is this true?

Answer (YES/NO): YES